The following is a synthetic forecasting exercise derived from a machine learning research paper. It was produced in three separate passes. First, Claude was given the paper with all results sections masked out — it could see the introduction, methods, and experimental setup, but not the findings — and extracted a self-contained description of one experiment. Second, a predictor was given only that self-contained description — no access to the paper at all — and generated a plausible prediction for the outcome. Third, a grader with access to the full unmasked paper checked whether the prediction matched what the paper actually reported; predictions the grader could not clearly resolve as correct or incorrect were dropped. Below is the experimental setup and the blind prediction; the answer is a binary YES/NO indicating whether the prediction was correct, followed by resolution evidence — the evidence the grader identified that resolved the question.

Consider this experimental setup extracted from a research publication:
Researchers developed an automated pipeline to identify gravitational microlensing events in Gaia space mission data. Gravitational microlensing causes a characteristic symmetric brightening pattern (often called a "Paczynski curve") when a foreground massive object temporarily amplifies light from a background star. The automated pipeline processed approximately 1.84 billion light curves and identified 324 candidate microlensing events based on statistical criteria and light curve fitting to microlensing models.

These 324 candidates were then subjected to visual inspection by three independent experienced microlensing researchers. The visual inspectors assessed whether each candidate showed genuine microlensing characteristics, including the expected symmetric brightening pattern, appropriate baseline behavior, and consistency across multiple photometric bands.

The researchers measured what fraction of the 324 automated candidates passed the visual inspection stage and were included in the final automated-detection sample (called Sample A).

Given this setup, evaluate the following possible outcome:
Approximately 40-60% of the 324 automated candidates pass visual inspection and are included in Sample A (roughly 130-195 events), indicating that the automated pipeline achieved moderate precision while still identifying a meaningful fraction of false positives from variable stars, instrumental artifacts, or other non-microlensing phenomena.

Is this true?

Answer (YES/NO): YES